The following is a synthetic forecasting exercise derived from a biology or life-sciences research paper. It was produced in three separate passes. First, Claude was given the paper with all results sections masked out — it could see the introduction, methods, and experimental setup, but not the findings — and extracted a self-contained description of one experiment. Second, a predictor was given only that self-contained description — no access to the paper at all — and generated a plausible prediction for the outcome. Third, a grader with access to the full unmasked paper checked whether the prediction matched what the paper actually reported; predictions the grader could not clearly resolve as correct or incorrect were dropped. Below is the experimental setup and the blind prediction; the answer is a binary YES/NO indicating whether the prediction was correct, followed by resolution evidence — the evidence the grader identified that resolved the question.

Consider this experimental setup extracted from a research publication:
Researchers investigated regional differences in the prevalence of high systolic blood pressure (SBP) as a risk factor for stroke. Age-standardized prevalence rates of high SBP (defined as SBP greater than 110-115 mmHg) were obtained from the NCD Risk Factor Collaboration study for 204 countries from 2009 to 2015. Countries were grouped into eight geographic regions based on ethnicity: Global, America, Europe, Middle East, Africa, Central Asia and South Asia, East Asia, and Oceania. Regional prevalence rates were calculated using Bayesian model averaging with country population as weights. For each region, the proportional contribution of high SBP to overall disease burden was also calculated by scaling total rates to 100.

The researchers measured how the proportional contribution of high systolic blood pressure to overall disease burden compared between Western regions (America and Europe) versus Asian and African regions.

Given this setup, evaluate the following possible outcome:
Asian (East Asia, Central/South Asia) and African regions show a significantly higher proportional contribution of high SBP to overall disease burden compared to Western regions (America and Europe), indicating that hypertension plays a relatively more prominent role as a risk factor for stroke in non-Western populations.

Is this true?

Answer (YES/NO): YES